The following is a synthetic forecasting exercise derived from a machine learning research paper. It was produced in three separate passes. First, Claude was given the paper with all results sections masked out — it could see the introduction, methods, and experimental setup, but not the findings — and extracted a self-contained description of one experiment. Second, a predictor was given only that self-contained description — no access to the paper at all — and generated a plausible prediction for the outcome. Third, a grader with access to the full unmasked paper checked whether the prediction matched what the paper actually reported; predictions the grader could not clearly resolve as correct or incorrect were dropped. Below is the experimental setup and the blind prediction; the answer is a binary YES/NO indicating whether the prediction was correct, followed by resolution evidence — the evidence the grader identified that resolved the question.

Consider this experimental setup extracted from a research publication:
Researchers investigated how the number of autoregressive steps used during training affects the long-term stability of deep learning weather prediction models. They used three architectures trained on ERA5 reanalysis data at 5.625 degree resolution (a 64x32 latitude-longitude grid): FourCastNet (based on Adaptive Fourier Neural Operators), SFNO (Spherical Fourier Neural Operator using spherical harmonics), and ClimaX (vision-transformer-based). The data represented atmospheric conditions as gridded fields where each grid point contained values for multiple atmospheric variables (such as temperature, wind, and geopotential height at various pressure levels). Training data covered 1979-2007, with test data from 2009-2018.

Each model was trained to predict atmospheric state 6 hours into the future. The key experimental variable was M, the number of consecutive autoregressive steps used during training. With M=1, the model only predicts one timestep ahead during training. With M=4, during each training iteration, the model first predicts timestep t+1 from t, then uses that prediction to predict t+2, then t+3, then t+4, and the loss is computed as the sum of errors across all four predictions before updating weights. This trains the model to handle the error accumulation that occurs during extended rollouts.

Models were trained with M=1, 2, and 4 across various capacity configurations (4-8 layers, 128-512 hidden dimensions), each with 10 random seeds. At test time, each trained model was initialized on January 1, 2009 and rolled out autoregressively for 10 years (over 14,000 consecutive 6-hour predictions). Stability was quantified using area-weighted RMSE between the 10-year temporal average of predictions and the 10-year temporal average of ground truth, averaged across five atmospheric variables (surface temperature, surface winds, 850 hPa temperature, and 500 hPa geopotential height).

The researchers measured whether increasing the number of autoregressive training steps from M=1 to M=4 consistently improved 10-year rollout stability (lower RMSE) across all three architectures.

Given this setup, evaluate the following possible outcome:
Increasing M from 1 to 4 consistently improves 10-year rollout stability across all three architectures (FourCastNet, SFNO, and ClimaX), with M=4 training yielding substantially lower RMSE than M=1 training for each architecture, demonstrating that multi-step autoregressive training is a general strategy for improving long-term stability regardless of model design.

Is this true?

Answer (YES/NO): YES